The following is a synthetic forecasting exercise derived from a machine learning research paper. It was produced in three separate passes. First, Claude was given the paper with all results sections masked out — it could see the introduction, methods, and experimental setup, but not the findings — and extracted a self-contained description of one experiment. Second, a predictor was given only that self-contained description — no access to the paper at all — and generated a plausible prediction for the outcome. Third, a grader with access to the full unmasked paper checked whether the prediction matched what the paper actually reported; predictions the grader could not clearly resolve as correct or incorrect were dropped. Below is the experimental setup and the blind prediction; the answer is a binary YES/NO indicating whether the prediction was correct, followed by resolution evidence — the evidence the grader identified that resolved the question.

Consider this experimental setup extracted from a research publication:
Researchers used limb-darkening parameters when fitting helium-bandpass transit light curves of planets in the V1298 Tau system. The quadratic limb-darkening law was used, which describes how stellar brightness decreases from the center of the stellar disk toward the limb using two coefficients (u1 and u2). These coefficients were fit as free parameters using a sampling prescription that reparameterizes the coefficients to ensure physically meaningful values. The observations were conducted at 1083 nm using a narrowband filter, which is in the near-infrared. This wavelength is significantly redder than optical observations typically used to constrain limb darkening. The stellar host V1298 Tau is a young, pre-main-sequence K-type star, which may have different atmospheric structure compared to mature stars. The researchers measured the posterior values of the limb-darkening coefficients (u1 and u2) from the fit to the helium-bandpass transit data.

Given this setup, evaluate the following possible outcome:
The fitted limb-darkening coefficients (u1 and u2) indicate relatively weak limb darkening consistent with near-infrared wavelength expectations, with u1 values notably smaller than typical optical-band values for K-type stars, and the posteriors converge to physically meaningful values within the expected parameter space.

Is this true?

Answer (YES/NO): NO